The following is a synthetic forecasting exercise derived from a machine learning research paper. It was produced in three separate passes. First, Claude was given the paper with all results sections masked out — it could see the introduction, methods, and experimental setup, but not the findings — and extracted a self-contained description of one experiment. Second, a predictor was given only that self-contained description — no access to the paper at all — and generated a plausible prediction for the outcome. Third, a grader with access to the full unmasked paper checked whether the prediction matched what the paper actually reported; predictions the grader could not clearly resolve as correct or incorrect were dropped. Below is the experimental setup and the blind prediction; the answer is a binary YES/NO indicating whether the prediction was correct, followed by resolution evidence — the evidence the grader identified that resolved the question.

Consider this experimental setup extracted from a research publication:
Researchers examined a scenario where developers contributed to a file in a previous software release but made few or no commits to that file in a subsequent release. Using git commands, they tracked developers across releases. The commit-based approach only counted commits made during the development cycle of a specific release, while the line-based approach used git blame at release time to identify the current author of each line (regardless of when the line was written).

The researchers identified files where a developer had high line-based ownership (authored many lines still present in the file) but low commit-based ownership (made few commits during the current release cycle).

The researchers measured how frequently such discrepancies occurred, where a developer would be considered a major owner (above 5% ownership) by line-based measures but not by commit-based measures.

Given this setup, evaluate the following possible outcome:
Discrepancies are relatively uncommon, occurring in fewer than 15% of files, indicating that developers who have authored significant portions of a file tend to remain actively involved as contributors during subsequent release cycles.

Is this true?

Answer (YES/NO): NO